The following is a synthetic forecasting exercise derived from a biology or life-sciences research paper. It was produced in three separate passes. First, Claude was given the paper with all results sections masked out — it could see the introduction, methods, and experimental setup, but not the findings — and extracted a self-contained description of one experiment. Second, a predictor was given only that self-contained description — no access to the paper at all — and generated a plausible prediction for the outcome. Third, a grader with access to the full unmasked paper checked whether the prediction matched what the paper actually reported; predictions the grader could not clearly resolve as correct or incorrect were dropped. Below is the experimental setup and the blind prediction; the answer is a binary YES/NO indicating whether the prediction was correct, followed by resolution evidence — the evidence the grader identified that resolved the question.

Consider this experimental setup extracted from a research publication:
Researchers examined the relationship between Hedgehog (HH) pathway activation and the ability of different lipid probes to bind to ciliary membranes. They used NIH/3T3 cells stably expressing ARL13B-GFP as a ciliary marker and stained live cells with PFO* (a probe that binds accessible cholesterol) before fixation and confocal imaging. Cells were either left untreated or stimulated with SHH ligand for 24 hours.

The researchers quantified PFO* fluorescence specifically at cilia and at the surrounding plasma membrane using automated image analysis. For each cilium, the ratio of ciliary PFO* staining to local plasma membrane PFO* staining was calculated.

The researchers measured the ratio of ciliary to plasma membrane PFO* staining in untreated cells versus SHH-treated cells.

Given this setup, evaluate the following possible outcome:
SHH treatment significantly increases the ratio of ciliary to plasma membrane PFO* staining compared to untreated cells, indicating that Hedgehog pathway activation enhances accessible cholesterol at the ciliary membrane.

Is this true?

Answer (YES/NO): NO